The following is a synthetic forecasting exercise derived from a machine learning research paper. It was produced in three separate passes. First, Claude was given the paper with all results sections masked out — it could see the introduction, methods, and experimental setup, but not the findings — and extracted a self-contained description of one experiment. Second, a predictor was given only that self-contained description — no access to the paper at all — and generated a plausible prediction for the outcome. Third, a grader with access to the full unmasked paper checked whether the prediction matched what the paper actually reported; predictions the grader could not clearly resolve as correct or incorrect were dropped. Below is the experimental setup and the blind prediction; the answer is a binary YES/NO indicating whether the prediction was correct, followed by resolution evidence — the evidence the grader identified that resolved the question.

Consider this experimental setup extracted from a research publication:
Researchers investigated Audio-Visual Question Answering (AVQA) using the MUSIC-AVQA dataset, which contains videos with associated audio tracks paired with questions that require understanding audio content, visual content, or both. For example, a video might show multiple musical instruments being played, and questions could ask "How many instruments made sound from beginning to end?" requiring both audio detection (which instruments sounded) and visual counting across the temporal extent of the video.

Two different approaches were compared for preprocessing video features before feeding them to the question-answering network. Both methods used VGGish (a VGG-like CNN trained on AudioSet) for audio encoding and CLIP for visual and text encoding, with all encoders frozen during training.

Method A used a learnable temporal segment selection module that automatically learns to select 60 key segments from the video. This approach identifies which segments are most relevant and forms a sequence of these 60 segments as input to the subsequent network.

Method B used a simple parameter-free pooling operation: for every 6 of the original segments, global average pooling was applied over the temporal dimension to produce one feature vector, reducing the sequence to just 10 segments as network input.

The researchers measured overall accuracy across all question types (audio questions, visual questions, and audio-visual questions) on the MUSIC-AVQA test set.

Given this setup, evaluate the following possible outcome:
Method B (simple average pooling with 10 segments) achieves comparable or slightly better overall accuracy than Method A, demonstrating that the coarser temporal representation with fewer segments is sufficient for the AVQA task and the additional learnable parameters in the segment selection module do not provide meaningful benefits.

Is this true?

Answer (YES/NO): YES